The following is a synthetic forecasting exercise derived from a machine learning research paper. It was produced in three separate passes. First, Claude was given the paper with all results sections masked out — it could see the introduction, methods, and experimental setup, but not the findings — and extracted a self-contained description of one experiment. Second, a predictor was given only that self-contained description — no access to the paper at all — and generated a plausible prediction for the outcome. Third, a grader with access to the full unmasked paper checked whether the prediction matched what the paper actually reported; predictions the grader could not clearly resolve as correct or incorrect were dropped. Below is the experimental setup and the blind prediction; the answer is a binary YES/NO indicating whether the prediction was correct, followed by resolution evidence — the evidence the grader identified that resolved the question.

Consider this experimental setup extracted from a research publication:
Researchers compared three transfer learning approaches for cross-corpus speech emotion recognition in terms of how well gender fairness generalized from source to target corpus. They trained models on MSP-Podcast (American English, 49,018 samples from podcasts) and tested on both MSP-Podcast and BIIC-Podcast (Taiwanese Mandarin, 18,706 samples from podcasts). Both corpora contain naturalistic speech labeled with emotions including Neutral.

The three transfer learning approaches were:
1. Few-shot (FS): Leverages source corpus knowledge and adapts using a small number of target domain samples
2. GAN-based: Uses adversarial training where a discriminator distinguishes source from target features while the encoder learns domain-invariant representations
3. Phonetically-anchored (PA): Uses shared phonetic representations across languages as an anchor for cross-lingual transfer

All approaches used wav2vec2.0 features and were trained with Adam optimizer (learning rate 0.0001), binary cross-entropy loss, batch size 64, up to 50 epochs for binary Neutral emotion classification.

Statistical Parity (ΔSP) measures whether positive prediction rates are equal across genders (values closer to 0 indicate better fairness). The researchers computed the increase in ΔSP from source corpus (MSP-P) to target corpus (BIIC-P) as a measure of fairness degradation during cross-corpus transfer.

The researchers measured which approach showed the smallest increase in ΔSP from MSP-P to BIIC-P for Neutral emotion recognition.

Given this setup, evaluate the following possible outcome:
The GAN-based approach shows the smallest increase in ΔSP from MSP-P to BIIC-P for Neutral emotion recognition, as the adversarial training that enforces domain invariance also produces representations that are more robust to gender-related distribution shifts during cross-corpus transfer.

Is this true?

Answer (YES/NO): NO